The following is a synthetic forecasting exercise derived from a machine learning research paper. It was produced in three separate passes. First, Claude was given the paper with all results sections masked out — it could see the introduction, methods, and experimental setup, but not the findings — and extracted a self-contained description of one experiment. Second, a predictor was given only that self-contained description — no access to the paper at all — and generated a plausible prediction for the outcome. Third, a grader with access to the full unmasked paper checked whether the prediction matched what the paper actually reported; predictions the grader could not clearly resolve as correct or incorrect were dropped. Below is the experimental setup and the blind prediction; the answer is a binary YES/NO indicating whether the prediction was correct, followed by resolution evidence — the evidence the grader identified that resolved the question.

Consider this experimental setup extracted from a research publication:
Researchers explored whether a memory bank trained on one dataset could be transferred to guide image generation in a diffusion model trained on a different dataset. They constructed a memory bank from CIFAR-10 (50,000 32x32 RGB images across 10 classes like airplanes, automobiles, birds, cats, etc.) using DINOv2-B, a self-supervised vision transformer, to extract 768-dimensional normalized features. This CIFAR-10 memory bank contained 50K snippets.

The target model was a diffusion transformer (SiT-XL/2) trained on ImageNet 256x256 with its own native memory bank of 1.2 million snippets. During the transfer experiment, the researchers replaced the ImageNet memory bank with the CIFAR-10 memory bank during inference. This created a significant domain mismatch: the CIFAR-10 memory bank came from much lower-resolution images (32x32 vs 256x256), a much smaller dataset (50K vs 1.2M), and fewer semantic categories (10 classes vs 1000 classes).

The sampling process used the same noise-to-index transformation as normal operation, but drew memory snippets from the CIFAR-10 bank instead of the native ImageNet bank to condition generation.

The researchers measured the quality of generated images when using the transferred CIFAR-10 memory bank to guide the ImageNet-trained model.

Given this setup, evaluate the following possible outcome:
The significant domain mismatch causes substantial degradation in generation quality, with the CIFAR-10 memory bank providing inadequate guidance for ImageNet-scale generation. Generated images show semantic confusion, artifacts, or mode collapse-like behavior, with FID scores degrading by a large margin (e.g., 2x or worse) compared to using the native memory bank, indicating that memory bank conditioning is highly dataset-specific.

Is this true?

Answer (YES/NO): NO